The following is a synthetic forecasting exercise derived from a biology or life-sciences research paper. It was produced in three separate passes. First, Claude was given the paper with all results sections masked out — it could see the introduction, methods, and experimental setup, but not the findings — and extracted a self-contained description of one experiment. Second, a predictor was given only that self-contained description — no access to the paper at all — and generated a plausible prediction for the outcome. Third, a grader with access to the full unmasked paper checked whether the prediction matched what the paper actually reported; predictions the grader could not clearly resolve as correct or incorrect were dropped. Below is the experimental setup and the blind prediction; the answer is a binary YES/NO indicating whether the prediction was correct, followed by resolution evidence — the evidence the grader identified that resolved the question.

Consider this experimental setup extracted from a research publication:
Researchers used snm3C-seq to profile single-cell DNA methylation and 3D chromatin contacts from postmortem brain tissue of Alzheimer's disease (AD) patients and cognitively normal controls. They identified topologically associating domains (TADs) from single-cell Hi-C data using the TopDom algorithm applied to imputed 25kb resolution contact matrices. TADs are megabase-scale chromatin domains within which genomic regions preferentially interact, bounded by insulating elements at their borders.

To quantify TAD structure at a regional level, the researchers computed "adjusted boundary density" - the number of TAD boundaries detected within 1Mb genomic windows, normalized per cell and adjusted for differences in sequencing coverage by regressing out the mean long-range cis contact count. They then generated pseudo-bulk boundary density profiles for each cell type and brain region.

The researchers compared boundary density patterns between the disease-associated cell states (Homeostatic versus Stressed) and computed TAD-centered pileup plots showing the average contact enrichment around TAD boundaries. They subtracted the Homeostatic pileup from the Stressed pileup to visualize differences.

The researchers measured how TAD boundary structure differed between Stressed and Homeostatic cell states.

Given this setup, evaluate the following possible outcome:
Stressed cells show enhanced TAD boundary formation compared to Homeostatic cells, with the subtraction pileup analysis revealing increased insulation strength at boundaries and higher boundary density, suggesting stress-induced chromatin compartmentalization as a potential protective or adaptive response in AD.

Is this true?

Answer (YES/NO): YES